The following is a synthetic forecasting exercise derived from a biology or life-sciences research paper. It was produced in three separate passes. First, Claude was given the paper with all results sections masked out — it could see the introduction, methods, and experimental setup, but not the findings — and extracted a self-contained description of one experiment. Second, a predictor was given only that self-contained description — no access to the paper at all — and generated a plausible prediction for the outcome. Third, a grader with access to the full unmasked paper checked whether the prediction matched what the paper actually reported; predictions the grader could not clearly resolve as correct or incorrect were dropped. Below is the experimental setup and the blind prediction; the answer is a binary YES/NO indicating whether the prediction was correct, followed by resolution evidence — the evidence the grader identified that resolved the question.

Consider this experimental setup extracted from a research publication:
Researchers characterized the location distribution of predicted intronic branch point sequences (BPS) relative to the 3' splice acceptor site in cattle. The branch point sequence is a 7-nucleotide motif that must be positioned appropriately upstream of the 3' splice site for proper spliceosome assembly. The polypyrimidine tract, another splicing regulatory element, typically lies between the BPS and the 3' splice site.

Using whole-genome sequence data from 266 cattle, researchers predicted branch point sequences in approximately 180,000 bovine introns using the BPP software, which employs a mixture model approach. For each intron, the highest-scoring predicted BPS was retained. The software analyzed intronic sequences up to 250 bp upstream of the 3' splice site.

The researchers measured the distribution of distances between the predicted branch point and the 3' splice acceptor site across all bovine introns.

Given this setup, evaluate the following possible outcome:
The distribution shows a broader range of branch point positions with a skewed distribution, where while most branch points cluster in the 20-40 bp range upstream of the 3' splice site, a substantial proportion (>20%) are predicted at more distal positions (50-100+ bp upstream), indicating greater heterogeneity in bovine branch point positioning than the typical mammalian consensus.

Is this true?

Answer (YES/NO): NO